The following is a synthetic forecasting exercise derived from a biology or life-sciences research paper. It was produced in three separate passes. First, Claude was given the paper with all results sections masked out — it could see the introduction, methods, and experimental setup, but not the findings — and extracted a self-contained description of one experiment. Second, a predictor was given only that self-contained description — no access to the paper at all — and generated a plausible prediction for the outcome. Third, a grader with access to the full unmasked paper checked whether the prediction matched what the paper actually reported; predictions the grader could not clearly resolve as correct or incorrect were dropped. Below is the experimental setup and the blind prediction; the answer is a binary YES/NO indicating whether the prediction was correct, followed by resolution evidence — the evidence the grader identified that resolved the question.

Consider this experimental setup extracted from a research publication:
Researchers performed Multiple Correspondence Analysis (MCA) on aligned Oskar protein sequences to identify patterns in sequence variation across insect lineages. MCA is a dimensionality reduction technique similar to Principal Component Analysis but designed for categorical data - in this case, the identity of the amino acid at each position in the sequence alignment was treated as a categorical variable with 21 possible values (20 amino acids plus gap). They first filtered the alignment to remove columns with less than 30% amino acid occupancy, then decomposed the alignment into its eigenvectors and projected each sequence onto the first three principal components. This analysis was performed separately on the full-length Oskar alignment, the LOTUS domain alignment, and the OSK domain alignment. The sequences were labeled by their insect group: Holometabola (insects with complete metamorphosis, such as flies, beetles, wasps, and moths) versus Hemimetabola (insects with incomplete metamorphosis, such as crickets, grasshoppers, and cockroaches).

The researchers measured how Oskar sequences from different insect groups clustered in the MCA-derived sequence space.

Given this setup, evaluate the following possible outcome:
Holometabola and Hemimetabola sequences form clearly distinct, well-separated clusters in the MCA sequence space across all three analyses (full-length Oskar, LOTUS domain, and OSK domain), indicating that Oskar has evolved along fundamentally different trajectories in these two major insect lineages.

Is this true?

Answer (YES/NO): NO